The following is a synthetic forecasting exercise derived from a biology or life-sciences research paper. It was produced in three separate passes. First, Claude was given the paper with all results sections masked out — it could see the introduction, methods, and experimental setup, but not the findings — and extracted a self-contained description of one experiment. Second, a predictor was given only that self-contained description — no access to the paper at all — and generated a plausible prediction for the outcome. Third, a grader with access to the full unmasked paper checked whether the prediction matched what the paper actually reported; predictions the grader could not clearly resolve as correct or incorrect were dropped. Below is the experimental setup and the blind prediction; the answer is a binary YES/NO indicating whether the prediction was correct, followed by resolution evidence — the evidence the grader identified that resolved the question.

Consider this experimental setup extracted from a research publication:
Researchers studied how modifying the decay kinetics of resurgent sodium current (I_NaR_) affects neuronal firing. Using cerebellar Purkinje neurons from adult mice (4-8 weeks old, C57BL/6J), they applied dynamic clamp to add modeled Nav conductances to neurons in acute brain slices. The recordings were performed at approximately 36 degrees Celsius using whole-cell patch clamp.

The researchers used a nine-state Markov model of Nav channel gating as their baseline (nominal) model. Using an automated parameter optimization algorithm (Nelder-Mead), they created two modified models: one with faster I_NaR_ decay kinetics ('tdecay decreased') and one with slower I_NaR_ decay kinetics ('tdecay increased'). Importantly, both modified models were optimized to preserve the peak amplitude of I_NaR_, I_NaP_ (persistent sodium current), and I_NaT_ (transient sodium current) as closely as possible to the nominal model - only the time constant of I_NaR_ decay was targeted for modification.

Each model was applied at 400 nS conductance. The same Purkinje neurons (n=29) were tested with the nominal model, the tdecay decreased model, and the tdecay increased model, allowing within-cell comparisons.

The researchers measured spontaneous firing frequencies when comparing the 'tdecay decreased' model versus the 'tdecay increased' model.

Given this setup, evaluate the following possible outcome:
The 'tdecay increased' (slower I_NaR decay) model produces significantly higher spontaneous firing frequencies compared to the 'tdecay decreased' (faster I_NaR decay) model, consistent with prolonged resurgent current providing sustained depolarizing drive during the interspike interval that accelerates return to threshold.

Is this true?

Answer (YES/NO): NO